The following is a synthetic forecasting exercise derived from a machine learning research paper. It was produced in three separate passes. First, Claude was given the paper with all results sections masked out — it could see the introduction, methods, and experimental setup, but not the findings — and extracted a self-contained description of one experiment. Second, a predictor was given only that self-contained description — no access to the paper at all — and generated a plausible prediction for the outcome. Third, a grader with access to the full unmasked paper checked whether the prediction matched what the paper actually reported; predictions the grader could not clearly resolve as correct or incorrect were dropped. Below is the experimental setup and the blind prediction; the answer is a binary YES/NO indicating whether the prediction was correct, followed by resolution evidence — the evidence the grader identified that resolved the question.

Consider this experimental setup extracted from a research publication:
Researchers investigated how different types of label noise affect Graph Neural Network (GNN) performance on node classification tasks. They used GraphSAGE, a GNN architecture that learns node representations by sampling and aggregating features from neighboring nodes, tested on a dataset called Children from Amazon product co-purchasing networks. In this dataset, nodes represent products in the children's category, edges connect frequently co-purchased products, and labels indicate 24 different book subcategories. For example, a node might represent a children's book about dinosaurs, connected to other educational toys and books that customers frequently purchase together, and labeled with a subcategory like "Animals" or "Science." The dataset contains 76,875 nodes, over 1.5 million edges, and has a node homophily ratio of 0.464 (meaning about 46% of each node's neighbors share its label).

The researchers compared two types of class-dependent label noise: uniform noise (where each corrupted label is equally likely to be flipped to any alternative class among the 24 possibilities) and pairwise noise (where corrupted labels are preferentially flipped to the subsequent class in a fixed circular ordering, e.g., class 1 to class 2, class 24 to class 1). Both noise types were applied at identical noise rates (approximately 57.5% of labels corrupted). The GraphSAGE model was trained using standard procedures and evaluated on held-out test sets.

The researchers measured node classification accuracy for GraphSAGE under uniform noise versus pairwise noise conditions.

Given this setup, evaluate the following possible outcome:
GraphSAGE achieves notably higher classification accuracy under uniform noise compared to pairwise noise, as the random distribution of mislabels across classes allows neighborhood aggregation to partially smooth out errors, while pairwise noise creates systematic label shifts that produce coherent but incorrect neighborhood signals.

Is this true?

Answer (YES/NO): YES